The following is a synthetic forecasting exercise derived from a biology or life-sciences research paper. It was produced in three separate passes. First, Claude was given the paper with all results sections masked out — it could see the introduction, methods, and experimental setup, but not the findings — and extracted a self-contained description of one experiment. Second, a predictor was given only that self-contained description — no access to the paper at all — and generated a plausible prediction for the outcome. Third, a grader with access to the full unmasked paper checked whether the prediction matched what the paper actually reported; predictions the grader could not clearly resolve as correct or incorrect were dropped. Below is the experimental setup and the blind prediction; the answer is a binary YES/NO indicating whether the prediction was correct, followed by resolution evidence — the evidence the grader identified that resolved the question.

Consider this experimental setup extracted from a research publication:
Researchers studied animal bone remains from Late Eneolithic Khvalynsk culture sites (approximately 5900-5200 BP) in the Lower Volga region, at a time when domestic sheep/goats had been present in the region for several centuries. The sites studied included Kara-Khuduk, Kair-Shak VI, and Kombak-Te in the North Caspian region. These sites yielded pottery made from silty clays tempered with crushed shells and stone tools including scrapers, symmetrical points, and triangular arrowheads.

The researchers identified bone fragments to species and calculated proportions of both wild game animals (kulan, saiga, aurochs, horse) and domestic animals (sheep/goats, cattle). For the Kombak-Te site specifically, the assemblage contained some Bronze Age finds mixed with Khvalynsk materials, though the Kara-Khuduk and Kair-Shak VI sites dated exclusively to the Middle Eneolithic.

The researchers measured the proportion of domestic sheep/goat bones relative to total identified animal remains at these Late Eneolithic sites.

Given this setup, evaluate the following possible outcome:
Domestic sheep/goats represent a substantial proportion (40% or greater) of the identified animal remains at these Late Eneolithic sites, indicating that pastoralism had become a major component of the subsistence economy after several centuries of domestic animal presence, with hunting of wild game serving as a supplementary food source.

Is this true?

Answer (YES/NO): YES